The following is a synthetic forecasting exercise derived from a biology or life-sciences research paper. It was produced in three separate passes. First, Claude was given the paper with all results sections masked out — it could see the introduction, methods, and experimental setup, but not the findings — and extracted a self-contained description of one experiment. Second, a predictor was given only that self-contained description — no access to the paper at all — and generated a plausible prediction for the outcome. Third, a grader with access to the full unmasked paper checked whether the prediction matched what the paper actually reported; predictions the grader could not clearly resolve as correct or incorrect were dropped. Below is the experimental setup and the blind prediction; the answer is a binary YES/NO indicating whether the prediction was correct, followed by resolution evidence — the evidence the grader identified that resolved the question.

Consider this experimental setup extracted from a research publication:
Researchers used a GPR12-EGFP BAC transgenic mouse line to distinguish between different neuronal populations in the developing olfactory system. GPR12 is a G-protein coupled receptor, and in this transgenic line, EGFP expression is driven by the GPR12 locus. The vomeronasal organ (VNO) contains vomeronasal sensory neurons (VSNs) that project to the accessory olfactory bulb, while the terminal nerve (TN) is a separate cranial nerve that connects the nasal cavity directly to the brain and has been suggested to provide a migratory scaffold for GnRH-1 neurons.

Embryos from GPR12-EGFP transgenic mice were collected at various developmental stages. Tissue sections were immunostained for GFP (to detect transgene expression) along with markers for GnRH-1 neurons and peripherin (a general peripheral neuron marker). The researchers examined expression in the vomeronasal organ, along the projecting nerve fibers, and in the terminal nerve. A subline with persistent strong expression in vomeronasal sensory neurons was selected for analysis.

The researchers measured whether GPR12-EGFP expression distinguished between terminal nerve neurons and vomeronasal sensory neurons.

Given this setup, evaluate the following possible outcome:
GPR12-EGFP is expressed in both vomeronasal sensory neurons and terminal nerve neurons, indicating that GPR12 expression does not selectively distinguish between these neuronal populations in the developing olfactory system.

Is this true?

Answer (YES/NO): NO